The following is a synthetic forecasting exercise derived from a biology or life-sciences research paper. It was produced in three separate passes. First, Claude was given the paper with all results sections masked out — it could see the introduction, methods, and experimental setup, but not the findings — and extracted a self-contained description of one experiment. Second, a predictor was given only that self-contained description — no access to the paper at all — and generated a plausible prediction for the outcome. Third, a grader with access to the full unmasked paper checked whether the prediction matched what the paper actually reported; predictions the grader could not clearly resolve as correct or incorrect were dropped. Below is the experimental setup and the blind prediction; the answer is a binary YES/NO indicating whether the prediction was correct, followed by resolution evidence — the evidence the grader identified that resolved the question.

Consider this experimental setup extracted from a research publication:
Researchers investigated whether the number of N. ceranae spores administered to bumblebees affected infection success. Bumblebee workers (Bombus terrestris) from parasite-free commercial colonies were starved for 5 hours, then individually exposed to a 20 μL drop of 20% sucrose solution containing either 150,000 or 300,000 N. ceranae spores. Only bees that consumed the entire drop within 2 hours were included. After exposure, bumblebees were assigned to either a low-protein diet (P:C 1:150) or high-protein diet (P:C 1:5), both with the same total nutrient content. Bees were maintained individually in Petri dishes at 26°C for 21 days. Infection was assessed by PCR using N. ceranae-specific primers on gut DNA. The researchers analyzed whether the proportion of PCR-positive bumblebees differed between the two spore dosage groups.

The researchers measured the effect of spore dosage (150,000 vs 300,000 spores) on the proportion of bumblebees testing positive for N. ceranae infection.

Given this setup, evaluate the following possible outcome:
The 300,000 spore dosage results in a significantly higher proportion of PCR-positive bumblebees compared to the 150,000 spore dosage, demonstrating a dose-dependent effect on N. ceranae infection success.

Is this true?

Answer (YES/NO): NO